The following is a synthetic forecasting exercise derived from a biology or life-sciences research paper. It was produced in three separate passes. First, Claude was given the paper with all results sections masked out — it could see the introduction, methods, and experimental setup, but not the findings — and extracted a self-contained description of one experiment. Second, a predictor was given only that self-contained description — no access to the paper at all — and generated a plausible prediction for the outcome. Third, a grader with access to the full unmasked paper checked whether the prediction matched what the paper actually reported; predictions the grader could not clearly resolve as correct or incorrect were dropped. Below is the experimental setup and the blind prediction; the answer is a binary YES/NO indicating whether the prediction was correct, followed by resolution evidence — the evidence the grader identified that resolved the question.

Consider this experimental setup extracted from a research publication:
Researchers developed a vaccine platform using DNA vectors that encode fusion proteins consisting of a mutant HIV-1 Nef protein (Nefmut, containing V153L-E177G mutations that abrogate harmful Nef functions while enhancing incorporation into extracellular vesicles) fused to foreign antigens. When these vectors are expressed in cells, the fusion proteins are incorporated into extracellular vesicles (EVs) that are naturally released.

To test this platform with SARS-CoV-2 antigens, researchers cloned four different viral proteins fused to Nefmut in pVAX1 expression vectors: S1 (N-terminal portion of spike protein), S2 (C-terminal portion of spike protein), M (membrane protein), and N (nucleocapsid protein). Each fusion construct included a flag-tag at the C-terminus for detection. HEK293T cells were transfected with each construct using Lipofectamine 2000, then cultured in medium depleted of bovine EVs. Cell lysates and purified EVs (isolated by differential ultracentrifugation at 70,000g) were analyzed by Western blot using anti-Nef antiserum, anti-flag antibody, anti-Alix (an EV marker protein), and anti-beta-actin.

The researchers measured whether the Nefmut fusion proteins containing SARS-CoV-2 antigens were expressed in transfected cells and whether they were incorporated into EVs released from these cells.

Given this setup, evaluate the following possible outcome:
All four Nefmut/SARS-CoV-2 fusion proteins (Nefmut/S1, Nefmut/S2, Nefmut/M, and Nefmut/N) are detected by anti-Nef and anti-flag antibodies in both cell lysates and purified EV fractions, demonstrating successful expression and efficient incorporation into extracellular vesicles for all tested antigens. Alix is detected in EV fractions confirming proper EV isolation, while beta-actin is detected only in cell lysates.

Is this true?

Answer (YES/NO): NO